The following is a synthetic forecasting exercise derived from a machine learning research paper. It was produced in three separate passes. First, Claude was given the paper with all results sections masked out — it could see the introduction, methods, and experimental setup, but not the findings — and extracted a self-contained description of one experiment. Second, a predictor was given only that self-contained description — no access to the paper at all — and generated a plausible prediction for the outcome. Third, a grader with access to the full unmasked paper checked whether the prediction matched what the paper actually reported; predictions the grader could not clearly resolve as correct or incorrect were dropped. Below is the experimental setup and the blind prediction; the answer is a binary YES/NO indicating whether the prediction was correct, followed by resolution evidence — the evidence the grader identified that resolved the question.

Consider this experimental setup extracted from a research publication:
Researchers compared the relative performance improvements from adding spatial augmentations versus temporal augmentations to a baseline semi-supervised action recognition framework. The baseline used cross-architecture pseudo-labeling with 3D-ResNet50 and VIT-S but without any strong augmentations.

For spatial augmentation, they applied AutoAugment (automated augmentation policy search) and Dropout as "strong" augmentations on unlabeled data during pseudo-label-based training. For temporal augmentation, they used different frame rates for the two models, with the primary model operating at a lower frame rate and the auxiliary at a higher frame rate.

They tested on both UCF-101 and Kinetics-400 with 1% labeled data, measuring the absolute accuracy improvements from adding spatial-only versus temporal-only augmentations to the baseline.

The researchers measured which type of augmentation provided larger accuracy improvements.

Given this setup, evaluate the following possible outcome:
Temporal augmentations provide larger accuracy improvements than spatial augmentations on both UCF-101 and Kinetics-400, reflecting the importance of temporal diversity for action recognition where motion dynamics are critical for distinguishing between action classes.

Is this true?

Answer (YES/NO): YES